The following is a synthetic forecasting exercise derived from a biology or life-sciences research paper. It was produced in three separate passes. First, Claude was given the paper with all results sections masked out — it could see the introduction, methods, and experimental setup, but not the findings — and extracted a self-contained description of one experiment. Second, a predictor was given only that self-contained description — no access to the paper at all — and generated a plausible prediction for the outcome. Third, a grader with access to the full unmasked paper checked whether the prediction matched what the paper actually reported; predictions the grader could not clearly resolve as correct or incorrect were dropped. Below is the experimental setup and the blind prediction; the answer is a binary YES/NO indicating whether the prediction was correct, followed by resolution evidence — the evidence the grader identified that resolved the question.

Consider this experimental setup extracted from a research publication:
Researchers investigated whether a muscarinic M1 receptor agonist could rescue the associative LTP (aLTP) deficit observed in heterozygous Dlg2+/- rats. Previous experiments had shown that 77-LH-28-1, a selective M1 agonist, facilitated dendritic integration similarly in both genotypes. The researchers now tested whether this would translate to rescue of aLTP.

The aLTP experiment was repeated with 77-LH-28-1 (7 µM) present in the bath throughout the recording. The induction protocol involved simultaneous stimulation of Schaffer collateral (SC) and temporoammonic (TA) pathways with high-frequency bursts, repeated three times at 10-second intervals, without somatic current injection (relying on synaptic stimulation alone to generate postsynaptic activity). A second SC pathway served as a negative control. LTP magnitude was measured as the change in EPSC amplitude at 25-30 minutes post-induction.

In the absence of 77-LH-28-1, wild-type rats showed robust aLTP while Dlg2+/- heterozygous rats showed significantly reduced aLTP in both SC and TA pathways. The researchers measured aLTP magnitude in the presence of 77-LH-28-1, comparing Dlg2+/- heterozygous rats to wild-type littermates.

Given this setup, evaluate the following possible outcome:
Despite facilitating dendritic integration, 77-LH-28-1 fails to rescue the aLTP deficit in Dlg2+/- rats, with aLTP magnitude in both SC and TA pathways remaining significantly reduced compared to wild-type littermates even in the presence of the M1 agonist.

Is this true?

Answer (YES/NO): NO